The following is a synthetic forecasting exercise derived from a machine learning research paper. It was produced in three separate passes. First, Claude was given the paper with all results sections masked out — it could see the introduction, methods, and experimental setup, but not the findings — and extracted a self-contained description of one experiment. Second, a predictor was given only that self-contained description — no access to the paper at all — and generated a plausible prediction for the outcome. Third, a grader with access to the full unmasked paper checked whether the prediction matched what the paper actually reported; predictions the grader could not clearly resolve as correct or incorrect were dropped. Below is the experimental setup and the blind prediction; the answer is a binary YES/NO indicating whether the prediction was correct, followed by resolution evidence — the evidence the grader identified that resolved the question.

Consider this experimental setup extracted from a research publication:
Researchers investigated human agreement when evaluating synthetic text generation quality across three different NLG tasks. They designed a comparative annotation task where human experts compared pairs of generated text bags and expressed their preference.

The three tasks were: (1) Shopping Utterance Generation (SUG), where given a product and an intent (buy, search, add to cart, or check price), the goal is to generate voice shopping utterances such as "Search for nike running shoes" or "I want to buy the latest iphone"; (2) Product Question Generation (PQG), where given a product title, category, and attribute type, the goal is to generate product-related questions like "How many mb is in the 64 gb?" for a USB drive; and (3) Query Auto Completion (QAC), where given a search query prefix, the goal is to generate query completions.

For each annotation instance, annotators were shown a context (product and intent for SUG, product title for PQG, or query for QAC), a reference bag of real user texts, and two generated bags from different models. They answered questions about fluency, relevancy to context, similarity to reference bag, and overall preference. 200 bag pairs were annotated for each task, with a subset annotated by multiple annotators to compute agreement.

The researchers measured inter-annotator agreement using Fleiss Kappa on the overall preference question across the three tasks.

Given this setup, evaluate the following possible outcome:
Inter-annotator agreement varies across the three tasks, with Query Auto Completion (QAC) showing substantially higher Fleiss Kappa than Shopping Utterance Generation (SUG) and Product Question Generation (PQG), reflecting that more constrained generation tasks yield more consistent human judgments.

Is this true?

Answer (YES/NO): YES